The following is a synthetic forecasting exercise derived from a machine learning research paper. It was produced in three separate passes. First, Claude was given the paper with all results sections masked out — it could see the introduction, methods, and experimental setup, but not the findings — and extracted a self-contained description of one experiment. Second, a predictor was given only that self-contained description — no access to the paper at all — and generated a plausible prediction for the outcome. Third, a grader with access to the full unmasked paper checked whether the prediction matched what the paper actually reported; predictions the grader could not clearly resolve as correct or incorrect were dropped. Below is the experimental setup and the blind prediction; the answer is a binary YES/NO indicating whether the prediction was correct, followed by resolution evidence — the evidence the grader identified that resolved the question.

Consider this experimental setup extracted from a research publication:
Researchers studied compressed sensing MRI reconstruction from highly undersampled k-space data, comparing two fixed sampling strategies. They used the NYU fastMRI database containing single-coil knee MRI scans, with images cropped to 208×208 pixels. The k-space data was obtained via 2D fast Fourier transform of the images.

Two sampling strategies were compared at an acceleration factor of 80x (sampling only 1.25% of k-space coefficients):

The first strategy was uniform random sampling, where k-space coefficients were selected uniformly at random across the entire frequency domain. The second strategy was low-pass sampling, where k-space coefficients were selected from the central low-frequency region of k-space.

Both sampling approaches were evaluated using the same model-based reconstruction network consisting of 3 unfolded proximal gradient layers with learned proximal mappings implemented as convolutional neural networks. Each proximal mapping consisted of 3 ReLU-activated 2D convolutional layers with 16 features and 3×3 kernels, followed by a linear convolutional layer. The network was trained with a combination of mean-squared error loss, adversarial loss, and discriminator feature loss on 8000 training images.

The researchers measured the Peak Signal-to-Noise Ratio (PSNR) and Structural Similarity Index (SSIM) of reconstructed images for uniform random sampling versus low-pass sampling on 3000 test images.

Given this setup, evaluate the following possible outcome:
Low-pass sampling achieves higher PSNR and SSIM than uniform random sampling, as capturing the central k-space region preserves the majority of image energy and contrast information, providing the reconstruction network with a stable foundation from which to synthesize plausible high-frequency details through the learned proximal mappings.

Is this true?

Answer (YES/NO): YES